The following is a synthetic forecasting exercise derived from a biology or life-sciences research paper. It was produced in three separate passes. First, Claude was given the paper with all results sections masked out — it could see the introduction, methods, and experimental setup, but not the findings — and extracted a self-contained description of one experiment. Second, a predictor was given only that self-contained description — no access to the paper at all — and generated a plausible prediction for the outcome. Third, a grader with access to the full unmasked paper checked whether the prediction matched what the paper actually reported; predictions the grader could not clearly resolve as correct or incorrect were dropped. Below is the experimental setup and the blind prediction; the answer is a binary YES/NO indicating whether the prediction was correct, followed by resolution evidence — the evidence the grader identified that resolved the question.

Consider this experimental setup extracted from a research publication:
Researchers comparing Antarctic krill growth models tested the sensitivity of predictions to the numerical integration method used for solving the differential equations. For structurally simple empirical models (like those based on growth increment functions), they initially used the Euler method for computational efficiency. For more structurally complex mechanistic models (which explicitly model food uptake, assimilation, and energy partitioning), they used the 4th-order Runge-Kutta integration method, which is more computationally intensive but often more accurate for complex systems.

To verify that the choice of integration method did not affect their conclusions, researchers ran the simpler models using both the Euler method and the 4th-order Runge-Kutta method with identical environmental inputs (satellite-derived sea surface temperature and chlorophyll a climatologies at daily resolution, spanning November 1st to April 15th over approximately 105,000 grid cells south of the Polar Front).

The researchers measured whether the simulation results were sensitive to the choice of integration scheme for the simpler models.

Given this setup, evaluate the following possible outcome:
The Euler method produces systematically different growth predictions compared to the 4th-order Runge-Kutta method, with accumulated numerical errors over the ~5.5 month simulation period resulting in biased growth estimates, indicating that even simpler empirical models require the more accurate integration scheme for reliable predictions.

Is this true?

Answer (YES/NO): NO